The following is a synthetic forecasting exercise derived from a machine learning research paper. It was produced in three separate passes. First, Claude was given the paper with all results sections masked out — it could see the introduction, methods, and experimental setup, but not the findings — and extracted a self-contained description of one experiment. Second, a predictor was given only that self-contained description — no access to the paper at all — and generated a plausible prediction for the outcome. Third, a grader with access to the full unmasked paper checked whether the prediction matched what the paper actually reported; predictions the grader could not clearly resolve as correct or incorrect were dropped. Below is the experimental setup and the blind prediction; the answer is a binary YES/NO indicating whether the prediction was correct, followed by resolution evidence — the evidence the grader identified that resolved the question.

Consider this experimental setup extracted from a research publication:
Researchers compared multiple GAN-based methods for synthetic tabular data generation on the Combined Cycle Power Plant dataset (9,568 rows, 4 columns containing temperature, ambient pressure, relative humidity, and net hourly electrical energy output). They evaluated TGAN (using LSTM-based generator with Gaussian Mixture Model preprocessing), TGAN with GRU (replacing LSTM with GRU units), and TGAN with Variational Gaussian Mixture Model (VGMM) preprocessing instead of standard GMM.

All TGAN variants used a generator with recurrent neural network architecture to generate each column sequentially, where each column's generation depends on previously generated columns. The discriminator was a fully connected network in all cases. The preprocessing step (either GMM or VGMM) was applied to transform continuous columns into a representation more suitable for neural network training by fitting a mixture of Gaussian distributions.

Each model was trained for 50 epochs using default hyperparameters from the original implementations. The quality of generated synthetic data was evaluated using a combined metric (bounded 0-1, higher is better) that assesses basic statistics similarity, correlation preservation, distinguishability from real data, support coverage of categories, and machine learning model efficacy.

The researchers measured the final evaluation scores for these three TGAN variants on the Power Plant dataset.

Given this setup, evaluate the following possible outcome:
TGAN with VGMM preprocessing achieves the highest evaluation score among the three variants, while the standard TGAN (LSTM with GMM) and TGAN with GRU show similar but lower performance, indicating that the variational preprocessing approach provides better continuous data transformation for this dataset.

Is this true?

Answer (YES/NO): NO